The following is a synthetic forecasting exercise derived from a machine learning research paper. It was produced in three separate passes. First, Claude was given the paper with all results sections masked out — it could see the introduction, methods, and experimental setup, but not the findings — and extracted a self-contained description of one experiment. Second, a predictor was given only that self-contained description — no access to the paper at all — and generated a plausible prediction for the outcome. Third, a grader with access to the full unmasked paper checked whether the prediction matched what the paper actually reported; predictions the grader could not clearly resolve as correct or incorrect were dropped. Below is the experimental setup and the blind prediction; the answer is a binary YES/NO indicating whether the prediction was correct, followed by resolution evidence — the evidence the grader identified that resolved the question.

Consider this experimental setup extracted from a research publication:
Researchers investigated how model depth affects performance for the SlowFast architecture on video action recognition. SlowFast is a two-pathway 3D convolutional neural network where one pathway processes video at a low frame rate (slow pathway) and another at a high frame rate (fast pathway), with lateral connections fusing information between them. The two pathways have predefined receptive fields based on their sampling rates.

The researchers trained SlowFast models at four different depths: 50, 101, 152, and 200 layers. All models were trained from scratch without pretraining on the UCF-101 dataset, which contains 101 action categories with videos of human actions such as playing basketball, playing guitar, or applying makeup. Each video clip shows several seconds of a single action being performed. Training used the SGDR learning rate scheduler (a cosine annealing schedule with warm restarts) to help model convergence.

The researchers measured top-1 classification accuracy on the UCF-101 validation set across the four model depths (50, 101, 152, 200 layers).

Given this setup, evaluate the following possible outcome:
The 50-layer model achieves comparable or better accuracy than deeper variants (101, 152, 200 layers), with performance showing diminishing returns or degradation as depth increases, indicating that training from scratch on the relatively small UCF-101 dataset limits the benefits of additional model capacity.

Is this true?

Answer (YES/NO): NO